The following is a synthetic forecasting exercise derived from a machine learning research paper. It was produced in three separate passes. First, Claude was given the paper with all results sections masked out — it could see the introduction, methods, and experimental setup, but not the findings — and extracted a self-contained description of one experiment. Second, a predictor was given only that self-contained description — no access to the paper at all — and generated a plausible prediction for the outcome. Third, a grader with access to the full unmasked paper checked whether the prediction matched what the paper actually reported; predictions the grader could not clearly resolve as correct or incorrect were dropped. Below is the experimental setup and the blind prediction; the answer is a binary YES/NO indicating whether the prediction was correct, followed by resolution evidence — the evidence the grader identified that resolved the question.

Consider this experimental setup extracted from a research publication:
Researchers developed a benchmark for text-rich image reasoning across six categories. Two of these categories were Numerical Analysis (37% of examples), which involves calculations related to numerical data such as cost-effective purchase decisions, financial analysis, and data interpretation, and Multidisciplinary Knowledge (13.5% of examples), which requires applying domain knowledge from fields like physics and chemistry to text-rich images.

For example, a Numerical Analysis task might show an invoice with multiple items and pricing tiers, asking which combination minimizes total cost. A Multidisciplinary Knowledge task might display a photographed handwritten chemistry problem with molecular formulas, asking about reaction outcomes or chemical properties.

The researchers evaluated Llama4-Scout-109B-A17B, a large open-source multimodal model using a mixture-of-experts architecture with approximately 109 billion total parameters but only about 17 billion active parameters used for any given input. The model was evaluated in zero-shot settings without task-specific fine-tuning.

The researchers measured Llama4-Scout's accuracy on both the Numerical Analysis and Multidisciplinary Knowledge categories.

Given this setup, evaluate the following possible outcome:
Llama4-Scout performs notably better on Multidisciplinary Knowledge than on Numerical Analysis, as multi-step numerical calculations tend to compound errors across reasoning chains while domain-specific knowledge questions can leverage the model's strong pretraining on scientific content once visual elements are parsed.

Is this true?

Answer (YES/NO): NO